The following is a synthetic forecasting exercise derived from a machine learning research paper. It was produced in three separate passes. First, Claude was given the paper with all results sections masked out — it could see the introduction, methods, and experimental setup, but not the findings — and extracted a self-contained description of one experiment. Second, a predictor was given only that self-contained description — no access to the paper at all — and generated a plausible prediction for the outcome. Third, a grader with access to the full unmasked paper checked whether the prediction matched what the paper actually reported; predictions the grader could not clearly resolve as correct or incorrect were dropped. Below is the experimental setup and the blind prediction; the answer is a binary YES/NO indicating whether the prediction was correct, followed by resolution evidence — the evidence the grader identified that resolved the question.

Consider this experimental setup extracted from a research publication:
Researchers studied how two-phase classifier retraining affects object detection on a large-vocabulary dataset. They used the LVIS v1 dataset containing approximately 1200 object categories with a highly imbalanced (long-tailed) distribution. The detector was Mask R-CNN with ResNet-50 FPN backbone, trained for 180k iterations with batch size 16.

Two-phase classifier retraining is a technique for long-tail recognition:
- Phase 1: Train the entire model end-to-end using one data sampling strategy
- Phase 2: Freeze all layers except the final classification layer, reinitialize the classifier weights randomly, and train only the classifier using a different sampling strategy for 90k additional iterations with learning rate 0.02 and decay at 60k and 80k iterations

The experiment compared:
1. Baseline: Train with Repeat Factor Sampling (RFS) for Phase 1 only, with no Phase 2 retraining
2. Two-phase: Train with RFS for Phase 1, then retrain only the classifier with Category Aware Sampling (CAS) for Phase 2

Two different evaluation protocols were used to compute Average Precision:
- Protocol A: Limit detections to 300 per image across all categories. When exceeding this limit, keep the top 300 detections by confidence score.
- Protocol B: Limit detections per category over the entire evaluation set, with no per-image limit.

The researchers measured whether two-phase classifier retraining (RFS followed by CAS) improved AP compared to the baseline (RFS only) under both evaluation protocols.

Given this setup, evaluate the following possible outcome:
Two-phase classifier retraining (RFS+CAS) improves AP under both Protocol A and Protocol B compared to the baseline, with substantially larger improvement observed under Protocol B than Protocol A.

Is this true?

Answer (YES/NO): NO